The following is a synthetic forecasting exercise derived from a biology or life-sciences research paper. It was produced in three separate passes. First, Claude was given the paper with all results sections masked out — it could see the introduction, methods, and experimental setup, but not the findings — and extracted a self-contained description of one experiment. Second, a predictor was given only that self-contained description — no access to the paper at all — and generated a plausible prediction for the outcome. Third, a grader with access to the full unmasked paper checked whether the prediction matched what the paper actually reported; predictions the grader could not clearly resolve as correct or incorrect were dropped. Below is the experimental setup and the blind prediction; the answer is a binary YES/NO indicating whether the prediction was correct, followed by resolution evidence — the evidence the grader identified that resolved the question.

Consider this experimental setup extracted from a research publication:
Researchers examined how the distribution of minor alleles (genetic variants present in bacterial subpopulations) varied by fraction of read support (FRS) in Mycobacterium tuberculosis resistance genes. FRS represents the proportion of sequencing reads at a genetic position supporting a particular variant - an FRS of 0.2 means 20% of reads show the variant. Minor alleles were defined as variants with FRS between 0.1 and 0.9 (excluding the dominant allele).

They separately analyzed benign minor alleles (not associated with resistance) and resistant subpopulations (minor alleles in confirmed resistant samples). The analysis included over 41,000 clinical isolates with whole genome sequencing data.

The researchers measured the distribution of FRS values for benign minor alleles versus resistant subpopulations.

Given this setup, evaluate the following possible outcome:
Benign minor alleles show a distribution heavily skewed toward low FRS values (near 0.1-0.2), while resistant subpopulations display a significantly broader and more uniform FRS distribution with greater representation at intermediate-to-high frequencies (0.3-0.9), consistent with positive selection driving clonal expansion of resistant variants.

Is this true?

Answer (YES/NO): NO